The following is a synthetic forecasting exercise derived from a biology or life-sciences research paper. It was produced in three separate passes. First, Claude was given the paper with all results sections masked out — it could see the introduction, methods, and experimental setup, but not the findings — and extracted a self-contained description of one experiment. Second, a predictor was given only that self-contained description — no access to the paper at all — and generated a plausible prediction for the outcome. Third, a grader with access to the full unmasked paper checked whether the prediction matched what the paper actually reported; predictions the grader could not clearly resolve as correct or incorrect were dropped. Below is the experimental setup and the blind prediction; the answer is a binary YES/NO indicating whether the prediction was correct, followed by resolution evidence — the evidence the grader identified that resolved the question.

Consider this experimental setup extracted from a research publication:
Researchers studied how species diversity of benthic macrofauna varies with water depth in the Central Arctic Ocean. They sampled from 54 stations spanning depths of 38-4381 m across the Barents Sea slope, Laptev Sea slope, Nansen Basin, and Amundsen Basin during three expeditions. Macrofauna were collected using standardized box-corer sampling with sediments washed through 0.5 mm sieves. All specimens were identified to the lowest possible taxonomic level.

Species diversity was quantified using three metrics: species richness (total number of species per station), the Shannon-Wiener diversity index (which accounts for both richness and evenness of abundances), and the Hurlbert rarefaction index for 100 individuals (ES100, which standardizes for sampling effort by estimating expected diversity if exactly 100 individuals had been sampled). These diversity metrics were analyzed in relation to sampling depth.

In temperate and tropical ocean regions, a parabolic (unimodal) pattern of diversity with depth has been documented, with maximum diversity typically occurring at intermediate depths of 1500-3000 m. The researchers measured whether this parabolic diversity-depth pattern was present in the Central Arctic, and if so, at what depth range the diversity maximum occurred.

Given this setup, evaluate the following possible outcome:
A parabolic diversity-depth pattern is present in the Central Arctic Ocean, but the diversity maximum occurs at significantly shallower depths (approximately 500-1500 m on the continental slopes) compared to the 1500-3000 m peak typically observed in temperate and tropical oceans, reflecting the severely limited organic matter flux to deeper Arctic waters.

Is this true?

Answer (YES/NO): NO